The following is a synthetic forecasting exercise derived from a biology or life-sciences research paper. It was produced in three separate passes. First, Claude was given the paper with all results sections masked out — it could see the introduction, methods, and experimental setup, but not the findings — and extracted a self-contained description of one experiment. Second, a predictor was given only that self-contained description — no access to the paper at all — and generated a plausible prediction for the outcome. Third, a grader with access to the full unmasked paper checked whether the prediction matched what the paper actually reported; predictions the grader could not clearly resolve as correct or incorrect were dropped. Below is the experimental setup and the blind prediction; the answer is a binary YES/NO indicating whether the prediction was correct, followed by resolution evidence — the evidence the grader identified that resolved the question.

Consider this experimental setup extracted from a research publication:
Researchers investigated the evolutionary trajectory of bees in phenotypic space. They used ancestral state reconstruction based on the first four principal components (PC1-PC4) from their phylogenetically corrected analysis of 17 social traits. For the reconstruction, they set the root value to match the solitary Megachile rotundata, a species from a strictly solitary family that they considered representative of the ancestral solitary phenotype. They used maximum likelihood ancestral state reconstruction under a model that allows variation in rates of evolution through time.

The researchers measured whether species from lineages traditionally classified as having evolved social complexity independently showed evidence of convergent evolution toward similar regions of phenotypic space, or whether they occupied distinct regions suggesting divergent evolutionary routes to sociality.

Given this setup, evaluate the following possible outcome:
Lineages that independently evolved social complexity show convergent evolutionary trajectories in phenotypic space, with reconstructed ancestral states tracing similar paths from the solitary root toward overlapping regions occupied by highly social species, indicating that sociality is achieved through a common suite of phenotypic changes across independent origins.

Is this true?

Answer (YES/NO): NO